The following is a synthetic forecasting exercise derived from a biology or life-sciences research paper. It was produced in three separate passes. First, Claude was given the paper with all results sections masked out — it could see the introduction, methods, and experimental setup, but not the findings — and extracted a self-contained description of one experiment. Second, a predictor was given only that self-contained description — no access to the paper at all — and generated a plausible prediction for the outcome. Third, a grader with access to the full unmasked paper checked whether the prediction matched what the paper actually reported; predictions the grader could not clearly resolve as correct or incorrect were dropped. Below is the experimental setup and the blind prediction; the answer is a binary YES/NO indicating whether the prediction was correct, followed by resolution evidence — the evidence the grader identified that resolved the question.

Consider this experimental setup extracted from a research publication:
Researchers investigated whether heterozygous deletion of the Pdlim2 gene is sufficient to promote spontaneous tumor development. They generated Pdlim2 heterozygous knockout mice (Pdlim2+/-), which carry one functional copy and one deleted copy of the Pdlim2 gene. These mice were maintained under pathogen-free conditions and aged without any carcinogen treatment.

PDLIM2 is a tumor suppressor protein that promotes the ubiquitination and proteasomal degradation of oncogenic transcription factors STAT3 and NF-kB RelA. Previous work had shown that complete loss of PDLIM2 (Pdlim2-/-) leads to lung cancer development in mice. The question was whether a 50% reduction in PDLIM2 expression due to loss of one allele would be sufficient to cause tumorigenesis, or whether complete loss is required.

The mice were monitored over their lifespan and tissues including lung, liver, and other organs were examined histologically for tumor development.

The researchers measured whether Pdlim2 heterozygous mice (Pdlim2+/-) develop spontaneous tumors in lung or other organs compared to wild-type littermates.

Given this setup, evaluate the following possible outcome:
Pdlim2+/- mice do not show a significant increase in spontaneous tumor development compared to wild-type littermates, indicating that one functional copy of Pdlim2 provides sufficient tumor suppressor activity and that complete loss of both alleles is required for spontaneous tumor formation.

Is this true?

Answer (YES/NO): NO